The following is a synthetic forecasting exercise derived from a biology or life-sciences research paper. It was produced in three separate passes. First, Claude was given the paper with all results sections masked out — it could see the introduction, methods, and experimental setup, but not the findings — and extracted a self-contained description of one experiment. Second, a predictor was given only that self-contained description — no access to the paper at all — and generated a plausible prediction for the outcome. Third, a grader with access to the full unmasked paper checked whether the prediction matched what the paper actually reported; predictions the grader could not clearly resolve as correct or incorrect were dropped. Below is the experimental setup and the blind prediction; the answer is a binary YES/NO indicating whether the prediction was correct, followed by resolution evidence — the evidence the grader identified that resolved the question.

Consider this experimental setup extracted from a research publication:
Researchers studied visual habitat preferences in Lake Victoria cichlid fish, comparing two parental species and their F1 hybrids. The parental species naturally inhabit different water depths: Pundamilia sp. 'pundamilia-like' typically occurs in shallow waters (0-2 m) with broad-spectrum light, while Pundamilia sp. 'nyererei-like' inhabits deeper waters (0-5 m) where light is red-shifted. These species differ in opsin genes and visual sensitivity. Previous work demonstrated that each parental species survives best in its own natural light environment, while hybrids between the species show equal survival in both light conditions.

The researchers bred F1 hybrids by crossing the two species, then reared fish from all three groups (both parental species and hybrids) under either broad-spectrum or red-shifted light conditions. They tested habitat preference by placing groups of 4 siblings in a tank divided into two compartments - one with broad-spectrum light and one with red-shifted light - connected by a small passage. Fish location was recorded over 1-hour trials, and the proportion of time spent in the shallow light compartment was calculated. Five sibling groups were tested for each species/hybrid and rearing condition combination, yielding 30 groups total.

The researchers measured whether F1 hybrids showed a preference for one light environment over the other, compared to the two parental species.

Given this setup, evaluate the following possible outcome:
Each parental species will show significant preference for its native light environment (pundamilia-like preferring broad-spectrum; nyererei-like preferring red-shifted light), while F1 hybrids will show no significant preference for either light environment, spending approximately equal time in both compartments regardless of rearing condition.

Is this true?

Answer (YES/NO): NO